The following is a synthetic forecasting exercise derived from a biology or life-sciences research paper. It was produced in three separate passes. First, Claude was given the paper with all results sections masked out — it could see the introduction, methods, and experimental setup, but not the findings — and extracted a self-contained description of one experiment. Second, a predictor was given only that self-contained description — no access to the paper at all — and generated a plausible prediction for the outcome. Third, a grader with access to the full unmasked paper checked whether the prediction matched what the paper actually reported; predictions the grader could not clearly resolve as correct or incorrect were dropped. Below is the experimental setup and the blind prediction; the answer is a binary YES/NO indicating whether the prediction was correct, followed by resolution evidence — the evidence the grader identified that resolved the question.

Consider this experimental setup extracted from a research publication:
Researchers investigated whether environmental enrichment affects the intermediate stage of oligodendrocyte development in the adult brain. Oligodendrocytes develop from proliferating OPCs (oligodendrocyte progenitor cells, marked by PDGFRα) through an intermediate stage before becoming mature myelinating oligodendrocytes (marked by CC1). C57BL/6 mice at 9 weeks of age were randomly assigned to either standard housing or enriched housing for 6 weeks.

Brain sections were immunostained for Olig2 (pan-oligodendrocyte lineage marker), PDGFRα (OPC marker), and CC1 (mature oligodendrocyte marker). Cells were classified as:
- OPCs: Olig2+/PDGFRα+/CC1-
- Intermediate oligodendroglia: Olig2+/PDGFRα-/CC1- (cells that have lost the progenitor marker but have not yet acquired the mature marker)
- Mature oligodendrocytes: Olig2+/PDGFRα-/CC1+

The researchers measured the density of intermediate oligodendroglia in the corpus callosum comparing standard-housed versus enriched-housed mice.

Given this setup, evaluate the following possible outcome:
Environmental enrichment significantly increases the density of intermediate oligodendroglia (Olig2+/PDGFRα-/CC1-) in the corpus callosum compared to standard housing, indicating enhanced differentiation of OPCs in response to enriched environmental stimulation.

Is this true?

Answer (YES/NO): NO